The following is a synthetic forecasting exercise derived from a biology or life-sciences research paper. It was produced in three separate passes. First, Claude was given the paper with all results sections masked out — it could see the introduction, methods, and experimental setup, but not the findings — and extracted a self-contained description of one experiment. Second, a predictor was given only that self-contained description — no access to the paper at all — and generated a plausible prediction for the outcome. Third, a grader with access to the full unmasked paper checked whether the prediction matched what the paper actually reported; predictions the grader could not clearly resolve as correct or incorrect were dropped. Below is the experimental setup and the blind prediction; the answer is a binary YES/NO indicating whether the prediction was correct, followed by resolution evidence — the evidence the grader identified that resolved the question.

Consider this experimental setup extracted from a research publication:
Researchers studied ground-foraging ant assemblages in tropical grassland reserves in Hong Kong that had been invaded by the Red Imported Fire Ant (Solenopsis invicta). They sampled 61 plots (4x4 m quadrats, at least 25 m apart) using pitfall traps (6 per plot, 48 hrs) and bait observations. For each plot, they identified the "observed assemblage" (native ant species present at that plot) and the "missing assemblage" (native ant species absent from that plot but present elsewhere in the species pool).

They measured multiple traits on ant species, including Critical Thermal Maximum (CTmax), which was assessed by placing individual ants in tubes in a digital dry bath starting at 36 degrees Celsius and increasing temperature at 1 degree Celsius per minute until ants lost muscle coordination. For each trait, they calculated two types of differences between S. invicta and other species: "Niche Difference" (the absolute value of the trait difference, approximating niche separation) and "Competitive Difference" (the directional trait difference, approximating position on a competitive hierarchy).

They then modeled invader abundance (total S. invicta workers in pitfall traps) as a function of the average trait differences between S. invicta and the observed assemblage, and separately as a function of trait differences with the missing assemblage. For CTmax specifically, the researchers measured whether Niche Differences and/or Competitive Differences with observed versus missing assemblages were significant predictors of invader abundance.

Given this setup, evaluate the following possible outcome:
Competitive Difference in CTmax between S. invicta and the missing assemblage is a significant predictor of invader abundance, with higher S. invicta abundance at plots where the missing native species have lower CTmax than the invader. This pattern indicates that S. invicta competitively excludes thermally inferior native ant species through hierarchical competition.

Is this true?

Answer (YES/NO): YES